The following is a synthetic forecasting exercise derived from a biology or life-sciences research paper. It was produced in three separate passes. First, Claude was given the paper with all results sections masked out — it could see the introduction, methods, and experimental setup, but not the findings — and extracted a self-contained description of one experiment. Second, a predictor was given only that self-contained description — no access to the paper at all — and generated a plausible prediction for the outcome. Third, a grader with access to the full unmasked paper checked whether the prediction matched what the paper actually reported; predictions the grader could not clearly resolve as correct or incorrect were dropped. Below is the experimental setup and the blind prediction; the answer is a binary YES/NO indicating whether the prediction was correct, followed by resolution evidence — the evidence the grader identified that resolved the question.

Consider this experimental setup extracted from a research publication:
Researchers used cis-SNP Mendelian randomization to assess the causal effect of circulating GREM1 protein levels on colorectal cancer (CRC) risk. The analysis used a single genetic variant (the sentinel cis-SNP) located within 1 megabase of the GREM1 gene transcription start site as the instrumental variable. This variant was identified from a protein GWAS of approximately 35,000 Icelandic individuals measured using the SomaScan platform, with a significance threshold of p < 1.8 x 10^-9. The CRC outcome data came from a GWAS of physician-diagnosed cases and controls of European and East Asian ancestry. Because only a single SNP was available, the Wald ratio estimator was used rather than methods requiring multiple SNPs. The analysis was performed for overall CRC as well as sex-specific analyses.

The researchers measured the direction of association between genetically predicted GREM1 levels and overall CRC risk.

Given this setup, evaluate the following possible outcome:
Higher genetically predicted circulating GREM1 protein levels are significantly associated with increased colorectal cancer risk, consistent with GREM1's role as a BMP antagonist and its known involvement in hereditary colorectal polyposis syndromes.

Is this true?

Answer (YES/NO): YES